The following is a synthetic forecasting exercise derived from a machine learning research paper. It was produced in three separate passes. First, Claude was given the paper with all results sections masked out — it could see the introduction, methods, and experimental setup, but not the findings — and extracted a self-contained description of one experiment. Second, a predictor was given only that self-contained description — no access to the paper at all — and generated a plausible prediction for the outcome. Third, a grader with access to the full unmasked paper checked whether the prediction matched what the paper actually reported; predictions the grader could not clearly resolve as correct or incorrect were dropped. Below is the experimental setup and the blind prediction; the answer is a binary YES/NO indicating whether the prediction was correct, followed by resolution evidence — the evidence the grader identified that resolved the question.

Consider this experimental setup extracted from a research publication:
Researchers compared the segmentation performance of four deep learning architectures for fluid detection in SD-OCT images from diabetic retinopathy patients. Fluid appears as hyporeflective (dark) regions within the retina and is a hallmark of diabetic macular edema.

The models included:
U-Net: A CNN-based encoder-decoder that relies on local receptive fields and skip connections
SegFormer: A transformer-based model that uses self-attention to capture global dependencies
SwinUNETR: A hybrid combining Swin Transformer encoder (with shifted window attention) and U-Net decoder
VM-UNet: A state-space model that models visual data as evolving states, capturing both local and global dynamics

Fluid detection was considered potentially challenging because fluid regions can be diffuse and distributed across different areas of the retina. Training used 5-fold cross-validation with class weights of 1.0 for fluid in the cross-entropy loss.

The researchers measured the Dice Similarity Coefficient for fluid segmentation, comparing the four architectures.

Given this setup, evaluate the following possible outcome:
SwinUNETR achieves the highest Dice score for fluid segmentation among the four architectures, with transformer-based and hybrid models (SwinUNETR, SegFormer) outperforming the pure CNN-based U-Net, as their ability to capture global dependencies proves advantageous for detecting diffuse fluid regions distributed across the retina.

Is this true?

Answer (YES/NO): NO